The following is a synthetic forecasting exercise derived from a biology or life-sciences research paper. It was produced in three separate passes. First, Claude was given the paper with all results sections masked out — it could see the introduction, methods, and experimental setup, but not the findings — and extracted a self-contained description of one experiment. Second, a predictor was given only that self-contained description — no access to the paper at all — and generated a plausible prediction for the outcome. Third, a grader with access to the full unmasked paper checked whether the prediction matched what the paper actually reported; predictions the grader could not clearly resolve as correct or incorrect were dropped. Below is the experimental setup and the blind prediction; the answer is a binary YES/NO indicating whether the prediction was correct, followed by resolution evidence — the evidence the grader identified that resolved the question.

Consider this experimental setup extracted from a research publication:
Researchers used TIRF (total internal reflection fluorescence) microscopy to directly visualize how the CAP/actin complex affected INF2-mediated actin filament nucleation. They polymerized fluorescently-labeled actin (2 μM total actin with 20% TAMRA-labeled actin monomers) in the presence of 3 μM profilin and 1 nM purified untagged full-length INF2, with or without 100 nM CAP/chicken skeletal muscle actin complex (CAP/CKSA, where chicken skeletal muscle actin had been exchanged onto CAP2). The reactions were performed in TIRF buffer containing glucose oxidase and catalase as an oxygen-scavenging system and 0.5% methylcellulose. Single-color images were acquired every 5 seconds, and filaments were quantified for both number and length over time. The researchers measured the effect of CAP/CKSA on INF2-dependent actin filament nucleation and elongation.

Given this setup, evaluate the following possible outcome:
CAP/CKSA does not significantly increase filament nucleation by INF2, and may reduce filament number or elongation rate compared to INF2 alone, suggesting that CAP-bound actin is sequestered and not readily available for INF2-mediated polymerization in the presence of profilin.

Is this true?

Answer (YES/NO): NO